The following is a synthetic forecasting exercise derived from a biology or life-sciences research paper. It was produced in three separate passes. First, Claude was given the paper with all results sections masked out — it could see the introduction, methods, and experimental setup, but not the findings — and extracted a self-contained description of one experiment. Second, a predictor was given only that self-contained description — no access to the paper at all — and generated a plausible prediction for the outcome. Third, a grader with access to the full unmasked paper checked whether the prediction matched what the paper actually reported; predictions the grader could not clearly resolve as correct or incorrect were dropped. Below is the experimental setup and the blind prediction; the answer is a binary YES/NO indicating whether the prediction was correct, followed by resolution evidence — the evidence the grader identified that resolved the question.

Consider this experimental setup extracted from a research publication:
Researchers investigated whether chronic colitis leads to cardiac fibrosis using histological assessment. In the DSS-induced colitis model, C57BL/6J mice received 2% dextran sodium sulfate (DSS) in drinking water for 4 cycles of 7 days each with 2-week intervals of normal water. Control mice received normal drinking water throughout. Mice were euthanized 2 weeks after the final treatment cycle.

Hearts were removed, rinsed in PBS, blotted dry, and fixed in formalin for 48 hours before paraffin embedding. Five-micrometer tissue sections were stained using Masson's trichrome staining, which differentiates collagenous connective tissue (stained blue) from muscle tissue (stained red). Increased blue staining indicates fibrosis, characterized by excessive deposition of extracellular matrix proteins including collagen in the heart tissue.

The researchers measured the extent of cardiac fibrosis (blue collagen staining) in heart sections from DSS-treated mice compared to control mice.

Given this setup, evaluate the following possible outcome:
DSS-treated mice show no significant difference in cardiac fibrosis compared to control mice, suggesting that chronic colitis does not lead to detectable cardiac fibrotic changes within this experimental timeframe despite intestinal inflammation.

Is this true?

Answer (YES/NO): NO